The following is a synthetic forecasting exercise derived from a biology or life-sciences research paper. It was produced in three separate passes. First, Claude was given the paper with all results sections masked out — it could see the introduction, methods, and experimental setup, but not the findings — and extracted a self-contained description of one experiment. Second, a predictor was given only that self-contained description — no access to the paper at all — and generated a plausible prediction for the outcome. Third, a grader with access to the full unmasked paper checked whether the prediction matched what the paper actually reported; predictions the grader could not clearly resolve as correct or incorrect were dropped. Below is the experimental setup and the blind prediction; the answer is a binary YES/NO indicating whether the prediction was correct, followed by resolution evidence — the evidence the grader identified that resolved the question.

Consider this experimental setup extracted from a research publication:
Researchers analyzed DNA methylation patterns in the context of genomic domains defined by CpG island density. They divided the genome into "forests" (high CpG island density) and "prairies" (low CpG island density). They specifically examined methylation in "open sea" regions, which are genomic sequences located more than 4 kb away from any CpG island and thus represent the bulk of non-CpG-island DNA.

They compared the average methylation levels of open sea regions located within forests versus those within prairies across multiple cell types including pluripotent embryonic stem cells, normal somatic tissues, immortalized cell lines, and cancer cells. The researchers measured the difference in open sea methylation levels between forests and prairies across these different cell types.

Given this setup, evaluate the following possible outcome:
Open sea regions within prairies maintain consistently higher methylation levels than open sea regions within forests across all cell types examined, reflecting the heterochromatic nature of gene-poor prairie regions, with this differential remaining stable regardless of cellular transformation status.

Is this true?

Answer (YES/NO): NO